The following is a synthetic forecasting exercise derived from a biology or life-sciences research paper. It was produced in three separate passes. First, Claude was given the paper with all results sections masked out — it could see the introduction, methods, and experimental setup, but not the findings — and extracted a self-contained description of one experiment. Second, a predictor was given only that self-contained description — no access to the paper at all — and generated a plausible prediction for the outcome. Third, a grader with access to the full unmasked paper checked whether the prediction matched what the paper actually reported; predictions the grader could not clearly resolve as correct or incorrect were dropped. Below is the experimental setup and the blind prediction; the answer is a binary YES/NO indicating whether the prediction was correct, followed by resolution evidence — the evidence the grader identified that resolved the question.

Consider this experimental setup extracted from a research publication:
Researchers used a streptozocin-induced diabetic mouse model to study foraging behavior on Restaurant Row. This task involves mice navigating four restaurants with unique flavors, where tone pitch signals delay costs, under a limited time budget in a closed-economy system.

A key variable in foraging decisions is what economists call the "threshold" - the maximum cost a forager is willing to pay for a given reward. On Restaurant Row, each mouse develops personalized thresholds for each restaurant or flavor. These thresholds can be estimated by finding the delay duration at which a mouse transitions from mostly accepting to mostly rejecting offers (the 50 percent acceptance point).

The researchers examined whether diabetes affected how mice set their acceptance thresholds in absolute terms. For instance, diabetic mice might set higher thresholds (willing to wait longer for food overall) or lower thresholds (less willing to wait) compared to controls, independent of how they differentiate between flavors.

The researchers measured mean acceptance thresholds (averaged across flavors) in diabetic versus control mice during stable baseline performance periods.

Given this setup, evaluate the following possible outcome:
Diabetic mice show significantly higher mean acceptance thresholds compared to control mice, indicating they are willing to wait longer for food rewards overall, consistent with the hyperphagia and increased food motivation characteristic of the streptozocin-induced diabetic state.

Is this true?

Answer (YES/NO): NO